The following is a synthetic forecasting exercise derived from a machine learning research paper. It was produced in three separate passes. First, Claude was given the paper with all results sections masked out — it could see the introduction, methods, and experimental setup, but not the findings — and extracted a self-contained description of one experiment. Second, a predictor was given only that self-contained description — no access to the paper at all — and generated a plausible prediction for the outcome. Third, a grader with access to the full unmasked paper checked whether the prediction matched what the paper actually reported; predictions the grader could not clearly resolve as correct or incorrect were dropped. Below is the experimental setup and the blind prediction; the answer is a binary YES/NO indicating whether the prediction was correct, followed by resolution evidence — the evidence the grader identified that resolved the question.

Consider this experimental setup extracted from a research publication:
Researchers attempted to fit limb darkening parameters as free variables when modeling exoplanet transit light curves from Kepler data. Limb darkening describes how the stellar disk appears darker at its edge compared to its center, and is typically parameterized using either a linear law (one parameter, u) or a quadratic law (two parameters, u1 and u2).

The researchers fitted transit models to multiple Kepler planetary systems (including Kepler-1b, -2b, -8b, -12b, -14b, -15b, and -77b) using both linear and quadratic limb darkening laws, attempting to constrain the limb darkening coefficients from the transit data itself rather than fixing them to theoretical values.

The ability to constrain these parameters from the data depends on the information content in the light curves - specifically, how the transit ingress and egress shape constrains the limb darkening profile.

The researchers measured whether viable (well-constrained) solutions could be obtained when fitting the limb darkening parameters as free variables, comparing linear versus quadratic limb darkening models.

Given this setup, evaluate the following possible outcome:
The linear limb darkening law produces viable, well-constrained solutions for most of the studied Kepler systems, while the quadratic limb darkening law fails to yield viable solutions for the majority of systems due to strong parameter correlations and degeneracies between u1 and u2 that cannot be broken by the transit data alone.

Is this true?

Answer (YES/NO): YES